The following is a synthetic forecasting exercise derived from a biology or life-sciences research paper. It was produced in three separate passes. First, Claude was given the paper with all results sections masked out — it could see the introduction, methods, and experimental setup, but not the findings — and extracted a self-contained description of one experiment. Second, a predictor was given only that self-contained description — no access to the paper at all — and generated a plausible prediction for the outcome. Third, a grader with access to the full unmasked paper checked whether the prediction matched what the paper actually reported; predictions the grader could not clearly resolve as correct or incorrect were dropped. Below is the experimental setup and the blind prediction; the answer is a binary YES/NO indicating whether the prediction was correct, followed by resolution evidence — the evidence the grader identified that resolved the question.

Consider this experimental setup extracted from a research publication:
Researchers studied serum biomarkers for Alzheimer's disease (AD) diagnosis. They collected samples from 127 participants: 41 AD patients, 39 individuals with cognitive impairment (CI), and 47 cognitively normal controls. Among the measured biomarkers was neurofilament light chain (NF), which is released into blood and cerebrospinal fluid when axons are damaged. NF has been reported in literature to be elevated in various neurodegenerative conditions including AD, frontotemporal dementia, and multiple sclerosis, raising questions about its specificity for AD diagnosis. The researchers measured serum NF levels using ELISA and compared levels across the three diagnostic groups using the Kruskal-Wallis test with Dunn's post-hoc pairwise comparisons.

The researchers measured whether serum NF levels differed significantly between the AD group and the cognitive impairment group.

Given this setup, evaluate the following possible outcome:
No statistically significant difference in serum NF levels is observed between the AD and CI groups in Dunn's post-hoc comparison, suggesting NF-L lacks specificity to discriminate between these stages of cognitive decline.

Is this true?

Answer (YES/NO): YES